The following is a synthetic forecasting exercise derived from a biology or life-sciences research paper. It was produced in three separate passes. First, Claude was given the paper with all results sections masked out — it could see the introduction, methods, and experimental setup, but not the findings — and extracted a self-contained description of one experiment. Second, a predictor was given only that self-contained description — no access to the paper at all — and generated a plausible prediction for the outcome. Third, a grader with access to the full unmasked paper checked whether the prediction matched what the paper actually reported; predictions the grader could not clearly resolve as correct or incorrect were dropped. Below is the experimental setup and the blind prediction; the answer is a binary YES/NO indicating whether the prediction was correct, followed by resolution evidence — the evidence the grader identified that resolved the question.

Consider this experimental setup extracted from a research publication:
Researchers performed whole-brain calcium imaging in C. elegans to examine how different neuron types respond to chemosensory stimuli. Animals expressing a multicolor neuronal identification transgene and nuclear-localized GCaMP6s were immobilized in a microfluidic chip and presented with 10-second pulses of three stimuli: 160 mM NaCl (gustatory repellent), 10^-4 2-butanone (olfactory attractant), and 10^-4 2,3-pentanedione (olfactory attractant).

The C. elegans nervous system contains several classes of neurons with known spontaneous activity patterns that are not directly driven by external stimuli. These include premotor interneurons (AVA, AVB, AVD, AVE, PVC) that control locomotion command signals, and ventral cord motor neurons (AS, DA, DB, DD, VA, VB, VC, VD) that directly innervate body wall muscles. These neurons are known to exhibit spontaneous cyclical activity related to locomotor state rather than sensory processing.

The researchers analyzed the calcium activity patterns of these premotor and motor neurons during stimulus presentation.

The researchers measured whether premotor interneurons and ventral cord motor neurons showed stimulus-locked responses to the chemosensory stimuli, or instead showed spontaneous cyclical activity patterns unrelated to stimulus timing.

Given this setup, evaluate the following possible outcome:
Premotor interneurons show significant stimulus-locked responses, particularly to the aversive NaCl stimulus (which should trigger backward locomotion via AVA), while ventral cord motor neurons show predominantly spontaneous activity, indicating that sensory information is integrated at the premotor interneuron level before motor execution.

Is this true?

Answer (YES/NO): NO